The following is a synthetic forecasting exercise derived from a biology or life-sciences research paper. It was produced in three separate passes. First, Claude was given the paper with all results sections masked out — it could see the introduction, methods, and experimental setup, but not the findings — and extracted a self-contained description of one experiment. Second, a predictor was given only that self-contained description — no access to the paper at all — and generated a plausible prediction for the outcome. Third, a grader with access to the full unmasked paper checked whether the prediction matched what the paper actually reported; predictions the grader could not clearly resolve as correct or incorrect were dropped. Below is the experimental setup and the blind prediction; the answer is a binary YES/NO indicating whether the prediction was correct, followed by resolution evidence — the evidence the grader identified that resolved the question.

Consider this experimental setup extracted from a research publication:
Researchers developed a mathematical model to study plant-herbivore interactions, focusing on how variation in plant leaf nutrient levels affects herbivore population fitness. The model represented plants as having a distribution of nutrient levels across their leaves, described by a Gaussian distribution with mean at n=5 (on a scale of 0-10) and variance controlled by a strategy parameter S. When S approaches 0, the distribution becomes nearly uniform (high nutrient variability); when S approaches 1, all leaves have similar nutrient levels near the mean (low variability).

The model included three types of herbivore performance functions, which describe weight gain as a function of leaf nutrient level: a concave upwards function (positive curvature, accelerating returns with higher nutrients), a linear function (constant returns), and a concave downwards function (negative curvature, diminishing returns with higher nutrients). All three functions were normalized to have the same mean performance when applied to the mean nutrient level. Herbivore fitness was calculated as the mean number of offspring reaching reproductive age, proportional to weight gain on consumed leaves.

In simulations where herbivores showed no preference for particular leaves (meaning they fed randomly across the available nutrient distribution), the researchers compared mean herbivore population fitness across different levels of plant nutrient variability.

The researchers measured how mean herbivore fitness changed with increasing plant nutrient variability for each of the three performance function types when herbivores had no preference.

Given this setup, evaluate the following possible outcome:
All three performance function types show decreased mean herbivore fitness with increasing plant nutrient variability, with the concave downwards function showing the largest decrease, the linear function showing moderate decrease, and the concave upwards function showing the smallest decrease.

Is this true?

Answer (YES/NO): NO